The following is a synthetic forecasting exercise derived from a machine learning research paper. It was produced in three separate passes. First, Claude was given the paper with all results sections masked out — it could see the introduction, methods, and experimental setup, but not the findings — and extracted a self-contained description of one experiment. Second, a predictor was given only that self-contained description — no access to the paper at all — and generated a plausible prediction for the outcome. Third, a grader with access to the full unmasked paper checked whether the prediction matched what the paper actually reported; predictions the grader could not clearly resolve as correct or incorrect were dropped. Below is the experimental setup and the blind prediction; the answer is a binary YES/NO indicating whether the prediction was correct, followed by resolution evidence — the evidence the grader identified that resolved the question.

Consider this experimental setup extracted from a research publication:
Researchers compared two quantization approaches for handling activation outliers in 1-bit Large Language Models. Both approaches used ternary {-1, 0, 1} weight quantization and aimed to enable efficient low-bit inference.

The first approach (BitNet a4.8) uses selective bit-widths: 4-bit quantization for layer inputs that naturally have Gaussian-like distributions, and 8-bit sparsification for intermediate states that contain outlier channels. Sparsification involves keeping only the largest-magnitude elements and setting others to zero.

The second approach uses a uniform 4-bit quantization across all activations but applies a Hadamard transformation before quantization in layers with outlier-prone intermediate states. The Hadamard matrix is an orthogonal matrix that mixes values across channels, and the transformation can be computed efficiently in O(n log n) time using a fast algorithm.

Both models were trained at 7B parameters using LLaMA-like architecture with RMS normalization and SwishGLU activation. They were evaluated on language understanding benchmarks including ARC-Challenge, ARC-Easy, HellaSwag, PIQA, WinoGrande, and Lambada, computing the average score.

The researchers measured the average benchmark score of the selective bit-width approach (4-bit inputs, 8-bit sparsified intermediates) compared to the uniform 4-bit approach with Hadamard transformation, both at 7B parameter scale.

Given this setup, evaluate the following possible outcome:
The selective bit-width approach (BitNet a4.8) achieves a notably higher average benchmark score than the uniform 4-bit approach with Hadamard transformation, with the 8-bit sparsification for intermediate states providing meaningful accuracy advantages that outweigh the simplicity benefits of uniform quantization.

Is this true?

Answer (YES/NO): NO